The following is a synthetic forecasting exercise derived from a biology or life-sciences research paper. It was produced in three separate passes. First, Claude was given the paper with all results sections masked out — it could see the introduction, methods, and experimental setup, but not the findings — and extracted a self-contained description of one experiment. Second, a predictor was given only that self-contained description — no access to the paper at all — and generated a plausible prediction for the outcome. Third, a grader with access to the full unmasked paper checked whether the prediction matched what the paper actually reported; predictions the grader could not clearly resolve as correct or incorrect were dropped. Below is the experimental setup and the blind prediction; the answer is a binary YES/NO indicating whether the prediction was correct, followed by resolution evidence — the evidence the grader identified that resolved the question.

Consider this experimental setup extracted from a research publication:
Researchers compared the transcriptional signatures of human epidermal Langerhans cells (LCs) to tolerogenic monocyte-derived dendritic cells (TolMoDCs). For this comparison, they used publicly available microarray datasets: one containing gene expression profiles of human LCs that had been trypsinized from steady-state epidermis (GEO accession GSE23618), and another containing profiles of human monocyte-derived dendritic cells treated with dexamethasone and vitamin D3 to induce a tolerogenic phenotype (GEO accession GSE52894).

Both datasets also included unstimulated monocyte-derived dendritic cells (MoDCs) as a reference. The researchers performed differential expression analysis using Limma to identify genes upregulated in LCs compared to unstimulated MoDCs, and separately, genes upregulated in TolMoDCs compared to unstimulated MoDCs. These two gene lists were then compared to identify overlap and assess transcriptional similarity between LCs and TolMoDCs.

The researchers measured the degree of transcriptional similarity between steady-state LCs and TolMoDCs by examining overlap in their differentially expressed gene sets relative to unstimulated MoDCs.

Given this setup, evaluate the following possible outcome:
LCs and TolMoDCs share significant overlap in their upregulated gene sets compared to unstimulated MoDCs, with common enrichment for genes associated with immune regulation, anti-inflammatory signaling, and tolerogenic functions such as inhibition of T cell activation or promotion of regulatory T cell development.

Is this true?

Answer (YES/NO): NO